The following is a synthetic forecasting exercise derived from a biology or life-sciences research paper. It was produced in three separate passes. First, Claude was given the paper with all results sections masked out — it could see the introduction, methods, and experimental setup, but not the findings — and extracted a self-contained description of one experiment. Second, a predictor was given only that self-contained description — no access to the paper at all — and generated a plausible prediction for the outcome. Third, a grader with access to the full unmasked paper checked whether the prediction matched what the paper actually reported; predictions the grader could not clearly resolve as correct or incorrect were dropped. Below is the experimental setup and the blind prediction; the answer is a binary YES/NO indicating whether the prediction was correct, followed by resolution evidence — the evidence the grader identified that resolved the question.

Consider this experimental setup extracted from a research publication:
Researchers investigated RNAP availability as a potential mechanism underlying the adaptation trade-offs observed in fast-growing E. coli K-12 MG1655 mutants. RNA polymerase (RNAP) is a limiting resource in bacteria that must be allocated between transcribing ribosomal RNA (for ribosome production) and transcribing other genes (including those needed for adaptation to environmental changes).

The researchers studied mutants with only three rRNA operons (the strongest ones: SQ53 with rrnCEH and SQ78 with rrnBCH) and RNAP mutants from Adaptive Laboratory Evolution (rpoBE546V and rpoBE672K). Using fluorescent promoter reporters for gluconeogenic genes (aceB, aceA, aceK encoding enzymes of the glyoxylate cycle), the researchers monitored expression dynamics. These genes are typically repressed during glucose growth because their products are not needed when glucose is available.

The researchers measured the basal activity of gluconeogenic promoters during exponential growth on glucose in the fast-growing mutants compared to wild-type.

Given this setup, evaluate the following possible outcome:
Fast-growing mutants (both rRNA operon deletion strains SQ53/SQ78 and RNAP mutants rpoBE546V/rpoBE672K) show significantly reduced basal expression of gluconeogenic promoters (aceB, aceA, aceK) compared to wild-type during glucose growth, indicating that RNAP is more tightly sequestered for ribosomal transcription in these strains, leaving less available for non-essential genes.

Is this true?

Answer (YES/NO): NO